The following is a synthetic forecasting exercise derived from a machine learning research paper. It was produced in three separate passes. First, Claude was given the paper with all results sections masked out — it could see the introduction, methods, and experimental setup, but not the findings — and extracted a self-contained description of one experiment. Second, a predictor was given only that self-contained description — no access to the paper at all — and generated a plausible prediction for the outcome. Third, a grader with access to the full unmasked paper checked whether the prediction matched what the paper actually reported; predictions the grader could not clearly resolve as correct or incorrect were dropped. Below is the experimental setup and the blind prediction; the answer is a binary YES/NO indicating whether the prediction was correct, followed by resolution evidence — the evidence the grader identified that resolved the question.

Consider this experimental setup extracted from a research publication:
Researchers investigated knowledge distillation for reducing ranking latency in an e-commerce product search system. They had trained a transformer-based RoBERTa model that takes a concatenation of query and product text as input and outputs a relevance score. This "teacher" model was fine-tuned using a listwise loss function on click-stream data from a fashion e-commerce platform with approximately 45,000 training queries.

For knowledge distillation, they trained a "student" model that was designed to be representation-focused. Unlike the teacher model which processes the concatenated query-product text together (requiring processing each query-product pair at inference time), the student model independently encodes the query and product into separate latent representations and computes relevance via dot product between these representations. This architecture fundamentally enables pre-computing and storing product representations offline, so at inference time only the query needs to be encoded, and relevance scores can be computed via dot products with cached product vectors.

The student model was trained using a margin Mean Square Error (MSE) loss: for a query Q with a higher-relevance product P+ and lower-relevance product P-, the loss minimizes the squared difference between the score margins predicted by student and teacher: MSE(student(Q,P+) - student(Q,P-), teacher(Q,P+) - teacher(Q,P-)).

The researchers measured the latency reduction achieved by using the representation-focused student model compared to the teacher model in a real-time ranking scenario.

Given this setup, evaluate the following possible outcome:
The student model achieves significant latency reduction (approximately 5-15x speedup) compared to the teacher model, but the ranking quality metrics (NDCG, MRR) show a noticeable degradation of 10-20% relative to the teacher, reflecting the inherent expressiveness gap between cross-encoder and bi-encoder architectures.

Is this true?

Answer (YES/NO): NO